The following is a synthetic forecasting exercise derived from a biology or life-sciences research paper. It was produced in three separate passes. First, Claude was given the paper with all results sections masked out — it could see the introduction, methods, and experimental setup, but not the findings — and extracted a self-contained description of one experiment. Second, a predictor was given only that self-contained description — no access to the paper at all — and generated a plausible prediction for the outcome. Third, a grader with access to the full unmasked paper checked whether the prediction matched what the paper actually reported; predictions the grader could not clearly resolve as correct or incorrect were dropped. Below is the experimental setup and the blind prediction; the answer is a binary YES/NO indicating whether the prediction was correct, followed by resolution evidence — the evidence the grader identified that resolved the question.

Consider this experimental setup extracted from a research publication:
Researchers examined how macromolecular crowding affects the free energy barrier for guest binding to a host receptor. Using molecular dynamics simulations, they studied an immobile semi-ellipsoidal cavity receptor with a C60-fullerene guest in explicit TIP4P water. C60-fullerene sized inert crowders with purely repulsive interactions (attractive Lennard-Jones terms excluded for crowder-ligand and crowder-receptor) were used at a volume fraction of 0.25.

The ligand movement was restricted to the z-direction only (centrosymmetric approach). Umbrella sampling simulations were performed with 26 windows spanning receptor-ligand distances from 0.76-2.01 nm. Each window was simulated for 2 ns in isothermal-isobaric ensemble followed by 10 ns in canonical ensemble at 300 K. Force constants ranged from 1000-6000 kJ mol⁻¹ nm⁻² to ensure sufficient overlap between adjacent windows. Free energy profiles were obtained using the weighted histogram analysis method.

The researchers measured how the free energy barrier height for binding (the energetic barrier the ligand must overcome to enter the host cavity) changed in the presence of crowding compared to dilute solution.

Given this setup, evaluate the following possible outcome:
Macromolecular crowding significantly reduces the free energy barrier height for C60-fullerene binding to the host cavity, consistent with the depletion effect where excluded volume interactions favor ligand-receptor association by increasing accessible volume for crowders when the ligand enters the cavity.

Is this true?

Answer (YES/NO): YES